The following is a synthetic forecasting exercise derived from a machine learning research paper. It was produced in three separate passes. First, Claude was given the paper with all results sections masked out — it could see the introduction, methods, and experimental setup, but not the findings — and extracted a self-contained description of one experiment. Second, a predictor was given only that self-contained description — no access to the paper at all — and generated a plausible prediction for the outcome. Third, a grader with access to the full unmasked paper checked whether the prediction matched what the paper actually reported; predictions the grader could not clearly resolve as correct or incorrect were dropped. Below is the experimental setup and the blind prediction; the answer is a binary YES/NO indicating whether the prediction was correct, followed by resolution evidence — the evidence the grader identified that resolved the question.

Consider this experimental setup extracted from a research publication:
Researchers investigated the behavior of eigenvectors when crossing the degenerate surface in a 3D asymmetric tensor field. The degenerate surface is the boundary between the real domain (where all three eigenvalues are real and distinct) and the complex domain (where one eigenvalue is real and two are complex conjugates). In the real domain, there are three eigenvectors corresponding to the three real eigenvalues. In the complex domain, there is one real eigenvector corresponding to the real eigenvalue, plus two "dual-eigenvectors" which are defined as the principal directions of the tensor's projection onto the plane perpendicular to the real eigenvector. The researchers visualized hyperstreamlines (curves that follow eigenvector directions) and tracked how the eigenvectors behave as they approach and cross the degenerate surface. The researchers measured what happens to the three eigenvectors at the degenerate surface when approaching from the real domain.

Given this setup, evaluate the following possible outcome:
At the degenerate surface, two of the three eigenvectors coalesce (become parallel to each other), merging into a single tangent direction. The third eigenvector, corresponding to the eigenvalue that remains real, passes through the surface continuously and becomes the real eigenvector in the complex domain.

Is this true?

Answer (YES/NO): YES